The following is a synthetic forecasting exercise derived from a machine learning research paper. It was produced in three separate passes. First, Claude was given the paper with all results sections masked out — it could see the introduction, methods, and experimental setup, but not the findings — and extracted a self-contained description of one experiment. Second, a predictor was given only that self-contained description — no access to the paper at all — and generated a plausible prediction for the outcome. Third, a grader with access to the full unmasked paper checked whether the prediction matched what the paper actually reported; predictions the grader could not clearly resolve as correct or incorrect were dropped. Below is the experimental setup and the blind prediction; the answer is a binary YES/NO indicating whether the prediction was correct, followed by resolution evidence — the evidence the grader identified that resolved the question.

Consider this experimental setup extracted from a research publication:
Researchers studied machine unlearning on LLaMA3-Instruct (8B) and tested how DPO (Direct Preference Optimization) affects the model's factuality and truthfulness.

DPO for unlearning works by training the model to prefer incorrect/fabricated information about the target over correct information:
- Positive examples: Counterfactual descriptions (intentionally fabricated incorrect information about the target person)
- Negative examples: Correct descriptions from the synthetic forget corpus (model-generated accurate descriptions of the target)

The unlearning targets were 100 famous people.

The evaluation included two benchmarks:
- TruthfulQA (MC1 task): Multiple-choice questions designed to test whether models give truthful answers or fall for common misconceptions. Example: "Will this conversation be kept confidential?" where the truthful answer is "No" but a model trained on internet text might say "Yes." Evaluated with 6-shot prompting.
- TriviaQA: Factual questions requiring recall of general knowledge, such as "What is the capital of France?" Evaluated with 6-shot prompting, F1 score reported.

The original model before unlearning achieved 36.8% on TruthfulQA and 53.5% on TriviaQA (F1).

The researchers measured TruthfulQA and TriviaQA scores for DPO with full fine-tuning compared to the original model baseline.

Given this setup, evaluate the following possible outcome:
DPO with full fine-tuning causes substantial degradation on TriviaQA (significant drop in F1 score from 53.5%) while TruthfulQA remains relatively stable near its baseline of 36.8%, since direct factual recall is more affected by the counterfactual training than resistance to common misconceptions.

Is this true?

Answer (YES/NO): NO